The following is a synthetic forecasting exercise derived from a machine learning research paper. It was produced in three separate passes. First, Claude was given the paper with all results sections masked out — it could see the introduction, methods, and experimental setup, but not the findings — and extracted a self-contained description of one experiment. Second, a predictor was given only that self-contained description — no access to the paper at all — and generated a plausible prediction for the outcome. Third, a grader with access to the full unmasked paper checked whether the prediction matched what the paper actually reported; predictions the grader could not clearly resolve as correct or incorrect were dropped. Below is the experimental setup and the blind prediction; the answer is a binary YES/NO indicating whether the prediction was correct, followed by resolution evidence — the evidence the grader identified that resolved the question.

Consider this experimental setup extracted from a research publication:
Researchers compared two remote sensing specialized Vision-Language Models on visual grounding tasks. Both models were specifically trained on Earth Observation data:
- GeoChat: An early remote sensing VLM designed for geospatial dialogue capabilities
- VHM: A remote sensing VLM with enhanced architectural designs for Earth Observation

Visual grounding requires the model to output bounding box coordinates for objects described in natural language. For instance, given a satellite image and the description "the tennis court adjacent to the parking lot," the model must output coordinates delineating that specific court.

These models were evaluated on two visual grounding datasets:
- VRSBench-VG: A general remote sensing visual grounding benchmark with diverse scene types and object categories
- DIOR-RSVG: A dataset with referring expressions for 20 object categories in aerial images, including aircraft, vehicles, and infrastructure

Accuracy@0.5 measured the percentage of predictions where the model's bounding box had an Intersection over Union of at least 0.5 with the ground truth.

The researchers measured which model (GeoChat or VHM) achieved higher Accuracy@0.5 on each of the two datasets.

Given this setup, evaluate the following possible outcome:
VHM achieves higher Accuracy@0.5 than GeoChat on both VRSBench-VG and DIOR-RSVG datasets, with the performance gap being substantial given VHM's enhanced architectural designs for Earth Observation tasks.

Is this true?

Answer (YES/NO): NO